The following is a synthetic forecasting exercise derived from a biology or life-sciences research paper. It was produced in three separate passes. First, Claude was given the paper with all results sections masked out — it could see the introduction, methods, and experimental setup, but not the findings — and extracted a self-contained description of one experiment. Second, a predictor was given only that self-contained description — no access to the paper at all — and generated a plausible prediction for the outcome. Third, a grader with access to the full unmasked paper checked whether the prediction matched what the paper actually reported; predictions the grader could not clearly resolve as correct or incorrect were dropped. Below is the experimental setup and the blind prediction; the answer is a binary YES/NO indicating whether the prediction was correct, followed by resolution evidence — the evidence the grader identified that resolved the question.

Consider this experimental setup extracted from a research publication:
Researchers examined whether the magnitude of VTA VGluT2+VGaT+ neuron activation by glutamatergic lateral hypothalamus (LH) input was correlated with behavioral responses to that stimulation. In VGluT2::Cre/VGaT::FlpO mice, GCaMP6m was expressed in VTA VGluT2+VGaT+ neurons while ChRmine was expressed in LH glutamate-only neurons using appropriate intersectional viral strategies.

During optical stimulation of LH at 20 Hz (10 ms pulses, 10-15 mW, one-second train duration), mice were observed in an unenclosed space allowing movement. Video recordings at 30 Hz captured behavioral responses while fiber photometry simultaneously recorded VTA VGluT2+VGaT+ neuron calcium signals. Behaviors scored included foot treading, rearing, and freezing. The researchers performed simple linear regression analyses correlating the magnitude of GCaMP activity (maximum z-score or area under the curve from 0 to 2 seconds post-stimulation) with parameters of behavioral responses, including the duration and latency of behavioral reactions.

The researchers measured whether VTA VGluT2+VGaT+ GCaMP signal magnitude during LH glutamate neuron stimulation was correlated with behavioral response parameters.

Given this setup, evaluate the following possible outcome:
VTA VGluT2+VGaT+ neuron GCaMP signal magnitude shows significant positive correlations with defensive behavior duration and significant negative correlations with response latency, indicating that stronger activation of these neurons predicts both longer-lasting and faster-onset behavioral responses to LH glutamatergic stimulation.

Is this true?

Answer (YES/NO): NO